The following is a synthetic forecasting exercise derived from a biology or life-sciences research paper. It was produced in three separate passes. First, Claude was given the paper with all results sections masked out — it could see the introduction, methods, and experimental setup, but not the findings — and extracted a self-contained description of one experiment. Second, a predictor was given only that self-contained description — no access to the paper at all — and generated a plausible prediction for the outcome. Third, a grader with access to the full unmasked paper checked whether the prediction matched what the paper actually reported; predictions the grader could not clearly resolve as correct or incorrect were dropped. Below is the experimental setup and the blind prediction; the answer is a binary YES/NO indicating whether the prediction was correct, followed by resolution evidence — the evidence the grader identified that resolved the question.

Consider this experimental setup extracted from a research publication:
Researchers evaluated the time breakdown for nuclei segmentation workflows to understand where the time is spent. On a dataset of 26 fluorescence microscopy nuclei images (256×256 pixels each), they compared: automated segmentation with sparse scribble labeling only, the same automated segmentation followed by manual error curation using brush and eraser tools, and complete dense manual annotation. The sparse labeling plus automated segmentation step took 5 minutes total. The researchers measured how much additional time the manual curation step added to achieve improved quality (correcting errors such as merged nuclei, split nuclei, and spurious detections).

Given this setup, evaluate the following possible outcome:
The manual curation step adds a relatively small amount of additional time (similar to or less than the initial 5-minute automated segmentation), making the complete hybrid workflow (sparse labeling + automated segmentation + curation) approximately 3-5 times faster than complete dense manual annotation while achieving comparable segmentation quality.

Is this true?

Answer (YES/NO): NO